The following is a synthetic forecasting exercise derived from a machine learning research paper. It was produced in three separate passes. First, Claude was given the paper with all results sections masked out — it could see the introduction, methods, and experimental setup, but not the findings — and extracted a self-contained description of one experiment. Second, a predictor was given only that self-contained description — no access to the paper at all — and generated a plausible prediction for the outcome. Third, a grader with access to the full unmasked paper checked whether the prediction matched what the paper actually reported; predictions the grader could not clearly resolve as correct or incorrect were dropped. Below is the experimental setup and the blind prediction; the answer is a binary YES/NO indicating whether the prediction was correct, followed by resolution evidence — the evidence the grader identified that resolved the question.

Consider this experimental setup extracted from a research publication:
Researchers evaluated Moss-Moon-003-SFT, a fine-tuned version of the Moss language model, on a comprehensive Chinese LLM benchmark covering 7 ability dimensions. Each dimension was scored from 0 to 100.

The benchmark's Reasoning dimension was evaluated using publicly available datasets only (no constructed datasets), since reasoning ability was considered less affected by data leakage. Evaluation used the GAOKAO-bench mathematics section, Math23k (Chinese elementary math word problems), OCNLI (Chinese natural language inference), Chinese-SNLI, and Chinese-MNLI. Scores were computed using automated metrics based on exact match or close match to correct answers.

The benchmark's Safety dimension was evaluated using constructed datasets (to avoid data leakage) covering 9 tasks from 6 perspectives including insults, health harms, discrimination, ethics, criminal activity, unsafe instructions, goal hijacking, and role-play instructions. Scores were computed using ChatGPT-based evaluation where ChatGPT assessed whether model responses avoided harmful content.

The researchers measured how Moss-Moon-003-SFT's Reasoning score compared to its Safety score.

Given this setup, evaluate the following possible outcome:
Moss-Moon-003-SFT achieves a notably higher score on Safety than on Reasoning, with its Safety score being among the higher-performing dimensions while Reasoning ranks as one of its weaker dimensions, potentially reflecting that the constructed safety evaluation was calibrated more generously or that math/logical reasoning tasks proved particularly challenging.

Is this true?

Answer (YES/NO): YES